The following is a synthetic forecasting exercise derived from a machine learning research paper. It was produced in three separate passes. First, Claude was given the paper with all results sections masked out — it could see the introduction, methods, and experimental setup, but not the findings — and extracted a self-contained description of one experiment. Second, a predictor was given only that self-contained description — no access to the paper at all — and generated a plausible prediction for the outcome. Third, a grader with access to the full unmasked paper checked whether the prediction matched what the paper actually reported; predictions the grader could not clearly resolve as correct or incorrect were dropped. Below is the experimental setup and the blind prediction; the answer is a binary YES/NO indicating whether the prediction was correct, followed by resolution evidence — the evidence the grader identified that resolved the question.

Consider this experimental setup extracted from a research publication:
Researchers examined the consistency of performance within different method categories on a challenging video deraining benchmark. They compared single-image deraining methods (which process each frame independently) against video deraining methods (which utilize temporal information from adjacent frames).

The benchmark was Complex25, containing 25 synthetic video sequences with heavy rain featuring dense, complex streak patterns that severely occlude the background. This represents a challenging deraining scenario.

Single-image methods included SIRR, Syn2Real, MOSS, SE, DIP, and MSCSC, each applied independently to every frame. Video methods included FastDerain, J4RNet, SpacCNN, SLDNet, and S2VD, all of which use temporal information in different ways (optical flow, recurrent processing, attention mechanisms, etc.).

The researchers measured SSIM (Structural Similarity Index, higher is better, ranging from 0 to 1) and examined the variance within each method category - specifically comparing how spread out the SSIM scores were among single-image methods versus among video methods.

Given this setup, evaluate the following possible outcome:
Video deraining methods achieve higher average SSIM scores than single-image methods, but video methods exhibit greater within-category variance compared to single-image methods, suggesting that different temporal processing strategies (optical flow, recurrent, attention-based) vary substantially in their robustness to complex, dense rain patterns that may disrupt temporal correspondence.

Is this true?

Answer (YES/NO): YES